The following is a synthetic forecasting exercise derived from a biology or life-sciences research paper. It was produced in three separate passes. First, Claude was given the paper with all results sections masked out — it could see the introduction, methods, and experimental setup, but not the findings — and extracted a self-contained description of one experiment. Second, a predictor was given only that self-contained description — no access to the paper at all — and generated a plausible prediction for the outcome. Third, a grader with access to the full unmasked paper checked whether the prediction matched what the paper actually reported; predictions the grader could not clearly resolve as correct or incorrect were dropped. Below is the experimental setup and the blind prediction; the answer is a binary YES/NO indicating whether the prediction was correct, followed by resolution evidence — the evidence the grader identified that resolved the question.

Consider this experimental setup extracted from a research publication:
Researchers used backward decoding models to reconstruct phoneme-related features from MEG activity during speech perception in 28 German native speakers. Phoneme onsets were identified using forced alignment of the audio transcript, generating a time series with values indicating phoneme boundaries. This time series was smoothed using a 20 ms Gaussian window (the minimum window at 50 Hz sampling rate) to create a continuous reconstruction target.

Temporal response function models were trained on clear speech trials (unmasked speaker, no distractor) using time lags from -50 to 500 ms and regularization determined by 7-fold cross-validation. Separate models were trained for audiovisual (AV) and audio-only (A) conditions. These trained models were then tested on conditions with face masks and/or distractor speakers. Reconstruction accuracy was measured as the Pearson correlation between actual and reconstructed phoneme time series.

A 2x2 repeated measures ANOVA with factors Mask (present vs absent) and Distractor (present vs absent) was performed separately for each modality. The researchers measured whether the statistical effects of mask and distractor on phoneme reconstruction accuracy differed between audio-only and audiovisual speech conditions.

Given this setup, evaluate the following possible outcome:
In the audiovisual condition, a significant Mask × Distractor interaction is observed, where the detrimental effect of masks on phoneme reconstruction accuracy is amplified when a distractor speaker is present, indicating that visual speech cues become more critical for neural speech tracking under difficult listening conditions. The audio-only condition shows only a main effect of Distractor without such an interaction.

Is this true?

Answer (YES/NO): NO